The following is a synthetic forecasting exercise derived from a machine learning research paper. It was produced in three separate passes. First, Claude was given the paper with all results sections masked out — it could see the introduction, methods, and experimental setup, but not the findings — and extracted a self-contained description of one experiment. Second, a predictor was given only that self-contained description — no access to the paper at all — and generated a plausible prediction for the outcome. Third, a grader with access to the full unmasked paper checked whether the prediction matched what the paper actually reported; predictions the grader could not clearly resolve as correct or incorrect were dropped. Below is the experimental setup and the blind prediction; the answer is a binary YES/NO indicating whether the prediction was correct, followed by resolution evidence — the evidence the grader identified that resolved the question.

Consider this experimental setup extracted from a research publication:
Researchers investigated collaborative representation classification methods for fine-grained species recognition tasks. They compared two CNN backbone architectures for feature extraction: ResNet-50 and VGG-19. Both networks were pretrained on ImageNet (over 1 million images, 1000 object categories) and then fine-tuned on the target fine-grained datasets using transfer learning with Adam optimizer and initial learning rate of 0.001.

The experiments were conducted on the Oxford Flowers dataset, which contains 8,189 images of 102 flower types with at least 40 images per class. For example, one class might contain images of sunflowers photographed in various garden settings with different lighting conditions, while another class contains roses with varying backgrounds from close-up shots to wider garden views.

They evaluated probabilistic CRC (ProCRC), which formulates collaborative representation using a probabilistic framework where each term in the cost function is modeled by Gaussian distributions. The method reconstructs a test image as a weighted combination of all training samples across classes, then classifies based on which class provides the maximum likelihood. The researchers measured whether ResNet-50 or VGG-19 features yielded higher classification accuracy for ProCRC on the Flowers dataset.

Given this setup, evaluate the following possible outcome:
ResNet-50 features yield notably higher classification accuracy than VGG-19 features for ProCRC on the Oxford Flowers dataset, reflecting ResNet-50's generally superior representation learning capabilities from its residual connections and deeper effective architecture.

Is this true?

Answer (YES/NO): NO